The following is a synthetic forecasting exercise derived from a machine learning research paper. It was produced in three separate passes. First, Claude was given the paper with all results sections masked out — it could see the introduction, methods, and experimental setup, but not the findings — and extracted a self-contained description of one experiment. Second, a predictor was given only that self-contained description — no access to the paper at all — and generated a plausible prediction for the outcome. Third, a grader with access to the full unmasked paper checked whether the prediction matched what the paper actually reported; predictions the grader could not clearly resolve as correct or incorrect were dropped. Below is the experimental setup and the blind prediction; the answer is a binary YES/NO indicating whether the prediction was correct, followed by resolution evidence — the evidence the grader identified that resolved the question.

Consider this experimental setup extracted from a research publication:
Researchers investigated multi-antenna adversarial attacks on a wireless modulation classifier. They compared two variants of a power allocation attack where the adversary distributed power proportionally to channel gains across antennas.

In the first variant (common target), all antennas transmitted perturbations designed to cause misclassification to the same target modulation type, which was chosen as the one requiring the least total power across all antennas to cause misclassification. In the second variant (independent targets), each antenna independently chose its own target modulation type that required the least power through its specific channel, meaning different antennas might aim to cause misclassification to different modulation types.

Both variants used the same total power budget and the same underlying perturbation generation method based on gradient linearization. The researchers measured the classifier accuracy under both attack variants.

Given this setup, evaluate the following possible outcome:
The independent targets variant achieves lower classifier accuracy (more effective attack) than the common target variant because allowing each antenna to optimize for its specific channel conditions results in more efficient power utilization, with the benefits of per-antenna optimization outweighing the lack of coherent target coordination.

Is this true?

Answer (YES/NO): YES